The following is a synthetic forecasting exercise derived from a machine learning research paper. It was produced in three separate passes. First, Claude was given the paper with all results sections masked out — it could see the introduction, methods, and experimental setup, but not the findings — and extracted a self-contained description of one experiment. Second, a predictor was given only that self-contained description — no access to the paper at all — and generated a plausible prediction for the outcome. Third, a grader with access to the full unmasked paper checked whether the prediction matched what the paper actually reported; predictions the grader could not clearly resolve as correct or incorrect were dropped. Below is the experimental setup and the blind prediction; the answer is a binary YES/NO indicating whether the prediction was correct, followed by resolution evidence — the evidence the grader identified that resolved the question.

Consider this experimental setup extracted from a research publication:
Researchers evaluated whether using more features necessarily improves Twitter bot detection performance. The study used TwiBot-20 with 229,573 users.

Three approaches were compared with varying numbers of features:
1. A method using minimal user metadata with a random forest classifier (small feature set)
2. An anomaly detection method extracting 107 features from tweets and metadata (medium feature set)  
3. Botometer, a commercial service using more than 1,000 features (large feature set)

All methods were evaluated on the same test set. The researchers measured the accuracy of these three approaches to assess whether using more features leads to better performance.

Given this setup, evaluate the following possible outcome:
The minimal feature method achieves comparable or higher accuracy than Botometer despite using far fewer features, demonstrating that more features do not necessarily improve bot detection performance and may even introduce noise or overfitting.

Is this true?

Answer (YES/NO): YES